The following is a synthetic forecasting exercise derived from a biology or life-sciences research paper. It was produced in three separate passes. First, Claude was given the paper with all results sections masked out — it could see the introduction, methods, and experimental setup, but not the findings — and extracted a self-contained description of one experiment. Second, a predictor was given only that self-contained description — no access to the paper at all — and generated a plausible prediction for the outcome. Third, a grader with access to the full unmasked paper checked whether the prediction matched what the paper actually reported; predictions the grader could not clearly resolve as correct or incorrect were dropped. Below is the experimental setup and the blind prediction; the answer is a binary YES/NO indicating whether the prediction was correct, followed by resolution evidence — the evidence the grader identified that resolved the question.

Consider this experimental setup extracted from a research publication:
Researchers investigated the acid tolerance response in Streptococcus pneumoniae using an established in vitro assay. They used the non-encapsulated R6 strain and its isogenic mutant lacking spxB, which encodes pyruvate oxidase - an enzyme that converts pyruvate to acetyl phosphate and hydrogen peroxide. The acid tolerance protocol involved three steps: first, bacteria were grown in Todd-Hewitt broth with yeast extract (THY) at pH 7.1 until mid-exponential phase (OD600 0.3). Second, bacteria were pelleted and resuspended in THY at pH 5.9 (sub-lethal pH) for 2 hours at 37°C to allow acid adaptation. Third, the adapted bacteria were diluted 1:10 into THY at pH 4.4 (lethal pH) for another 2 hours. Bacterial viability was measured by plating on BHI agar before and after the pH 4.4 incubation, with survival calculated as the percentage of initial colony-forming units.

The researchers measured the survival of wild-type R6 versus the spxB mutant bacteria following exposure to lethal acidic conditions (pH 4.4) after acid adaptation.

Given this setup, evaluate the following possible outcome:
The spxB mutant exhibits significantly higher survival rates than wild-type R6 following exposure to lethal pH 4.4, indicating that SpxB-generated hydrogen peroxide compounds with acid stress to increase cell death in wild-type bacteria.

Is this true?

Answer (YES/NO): NO